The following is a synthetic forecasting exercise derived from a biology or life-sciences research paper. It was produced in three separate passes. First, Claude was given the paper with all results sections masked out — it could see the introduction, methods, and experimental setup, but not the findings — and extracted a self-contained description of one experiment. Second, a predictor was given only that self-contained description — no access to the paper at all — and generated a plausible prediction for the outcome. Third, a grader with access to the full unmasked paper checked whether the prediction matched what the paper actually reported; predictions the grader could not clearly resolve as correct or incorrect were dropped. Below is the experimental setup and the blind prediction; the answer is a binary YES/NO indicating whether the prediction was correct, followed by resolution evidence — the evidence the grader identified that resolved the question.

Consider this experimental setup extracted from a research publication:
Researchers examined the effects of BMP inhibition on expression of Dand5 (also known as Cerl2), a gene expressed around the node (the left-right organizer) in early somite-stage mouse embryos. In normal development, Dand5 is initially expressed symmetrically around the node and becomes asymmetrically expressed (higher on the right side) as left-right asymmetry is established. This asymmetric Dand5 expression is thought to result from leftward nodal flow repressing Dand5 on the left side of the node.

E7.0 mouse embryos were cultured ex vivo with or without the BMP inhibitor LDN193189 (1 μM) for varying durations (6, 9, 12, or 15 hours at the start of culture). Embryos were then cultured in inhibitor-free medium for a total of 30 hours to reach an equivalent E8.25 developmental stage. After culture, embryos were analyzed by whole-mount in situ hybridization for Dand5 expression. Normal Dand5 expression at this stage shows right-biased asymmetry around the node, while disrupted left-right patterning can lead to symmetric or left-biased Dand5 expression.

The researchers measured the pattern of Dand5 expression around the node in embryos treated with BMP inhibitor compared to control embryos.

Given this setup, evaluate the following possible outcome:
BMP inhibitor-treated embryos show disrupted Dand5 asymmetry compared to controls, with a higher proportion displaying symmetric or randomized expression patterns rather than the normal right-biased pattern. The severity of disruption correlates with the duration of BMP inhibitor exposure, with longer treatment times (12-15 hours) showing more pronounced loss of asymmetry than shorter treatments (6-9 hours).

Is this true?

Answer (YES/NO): NO